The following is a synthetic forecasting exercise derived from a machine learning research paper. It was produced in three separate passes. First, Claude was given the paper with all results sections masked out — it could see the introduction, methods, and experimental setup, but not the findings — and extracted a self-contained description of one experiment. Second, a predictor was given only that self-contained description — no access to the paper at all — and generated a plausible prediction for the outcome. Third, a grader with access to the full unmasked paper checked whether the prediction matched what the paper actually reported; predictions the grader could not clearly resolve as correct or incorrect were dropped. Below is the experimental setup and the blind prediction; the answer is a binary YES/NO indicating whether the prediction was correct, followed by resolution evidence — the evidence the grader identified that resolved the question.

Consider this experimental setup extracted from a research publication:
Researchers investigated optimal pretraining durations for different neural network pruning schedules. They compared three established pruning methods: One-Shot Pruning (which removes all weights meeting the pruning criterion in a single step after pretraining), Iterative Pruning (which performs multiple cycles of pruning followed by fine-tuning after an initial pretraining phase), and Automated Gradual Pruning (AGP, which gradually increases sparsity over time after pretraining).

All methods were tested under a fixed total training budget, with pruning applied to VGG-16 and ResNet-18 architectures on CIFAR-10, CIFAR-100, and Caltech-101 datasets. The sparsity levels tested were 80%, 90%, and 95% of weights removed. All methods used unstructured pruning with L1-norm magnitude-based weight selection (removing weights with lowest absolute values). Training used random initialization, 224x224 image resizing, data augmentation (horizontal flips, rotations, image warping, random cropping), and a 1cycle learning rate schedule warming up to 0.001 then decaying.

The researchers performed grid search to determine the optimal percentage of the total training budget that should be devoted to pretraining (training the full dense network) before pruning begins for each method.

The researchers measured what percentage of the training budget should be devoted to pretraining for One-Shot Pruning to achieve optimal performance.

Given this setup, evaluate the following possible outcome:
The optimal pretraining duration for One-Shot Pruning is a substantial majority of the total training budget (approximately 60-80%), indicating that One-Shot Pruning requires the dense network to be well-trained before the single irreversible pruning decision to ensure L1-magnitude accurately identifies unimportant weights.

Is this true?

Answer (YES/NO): NO